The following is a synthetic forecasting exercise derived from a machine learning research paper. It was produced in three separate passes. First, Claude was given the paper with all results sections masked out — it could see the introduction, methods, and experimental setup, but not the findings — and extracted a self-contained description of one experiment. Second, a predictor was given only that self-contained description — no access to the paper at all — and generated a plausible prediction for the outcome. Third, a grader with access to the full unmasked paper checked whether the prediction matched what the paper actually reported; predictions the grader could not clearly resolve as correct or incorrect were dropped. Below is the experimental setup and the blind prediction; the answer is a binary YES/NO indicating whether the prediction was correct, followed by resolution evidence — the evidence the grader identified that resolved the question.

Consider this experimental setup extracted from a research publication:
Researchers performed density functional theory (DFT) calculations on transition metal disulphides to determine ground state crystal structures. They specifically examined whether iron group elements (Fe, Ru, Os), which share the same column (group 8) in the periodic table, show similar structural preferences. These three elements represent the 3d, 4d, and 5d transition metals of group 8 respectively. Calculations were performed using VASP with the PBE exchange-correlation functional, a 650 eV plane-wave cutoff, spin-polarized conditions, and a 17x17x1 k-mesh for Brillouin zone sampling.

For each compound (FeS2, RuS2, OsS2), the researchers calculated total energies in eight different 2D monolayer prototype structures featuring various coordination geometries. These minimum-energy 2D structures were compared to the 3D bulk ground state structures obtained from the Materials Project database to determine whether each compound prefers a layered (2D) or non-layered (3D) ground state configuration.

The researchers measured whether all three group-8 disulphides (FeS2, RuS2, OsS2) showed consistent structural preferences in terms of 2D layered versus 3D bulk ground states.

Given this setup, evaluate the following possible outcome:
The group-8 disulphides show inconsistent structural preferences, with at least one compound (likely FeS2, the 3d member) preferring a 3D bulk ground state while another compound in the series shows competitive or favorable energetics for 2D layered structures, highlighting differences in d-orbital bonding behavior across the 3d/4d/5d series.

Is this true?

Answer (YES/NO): NO